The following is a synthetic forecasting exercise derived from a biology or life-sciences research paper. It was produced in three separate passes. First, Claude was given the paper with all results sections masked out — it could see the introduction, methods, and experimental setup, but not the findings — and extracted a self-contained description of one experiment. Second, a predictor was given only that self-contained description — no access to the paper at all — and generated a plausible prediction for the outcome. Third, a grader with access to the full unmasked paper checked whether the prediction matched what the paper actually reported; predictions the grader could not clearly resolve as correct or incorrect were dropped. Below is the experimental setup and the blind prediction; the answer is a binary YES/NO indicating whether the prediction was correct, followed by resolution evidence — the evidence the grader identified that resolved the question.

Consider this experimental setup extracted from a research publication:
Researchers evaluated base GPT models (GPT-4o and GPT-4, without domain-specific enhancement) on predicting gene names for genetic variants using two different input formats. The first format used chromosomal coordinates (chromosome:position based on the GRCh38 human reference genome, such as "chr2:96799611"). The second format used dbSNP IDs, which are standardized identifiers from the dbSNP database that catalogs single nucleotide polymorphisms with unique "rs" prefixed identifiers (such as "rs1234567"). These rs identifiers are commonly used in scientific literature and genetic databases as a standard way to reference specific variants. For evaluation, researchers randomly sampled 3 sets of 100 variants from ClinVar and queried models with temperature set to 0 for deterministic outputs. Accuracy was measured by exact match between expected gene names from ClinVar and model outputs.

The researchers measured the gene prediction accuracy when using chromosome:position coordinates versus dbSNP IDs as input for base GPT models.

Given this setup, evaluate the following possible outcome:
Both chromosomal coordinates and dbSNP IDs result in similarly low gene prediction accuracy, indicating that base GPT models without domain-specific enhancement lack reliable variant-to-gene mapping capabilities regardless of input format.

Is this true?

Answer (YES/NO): NO